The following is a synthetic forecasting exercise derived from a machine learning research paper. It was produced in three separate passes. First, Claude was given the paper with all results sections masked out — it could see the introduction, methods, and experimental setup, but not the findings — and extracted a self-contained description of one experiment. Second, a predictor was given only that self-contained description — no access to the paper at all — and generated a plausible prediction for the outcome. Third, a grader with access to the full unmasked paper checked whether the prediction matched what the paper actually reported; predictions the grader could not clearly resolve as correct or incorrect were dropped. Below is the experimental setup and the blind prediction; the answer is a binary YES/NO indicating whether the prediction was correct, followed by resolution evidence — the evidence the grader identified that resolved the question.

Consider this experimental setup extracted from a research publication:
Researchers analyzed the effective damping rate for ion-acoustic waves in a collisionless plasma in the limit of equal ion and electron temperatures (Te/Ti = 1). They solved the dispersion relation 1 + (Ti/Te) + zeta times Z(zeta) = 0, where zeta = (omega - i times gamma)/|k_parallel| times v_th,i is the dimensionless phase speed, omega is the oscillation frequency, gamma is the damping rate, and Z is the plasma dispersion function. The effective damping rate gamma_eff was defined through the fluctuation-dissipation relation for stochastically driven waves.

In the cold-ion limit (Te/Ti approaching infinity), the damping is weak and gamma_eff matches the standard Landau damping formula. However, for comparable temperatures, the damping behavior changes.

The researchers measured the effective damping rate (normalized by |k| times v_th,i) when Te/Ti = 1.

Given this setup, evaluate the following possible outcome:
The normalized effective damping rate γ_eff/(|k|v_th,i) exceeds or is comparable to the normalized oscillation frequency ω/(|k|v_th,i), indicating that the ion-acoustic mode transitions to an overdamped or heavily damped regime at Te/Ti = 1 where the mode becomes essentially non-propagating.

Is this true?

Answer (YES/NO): NO